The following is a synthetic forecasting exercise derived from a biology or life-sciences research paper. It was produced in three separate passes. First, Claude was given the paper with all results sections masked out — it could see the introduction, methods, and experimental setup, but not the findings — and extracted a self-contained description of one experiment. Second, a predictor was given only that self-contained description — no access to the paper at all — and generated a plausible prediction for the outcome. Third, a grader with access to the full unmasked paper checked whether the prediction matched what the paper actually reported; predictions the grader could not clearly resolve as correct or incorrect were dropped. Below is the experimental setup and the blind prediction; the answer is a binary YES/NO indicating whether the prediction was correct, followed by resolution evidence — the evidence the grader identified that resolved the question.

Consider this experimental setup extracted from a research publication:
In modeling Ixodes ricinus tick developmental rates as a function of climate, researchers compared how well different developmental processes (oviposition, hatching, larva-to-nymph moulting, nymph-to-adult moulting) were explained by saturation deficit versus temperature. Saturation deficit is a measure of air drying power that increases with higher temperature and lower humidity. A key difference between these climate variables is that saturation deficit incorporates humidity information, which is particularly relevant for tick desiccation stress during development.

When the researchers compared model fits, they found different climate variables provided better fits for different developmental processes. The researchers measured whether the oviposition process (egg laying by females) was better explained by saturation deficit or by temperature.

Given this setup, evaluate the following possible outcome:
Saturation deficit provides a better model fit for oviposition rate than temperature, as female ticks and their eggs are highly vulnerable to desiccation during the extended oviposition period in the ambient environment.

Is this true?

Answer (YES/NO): NO